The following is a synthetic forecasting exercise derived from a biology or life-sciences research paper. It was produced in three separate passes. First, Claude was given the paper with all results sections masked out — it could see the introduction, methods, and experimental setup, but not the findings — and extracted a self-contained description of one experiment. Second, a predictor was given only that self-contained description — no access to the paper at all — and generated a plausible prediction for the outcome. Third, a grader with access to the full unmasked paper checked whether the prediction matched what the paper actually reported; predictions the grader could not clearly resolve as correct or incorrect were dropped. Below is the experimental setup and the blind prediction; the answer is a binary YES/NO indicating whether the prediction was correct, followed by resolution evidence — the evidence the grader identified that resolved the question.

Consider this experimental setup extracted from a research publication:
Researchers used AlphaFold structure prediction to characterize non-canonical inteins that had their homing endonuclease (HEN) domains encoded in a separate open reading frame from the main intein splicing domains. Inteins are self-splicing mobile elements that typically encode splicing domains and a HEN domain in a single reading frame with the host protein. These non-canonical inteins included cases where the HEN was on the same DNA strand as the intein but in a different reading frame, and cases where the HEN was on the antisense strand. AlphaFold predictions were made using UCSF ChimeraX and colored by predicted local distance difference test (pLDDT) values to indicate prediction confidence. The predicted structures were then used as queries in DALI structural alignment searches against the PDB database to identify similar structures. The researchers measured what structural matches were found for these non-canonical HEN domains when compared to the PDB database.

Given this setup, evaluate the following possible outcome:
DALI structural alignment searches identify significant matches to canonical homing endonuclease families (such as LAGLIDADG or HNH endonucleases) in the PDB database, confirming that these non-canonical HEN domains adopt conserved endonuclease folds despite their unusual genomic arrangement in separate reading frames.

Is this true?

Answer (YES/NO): YES